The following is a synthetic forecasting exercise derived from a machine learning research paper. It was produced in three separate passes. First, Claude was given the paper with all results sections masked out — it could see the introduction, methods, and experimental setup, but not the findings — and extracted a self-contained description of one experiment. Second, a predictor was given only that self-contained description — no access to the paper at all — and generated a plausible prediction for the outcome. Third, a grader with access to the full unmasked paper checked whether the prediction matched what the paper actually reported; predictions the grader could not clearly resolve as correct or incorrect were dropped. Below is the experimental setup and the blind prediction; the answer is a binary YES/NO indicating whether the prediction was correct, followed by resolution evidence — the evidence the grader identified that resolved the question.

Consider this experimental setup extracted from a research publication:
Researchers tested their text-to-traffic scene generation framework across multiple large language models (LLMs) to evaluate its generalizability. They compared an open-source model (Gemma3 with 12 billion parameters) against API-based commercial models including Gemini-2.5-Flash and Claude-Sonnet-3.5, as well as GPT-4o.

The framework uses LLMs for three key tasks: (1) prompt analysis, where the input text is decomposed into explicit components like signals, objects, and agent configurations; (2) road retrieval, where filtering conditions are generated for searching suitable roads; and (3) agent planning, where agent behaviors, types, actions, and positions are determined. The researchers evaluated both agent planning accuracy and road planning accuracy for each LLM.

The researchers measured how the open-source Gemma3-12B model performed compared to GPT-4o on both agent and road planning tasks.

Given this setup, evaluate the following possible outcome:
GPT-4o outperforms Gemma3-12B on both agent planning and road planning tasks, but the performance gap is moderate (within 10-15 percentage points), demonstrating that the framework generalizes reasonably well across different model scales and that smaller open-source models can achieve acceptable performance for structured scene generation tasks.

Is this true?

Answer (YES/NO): NO